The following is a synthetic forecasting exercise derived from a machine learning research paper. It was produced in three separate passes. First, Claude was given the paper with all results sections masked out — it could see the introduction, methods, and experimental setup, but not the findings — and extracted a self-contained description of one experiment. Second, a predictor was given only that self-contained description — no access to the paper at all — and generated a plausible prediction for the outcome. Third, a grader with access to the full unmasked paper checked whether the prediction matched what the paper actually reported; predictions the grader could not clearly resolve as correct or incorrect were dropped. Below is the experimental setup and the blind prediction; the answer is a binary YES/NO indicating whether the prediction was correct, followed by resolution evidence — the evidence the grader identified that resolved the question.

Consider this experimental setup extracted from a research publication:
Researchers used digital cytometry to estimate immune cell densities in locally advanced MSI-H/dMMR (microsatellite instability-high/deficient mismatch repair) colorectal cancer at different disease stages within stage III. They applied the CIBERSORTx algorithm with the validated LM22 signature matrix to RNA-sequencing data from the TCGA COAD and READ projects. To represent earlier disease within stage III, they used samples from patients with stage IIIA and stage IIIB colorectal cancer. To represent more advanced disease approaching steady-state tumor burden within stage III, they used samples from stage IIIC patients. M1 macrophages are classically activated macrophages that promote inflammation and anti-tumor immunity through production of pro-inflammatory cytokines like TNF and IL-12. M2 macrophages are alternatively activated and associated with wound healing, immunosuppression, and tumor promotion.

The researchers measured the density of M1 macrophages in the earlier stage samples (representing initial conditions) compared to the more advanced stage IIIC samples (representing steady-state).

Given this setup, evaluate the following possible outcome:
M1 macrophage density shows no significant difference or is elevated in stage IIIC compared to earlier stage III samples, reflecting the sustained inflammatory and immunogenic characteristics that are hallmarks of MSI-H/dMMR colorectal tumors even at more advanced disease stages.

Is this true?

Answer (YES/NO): NO